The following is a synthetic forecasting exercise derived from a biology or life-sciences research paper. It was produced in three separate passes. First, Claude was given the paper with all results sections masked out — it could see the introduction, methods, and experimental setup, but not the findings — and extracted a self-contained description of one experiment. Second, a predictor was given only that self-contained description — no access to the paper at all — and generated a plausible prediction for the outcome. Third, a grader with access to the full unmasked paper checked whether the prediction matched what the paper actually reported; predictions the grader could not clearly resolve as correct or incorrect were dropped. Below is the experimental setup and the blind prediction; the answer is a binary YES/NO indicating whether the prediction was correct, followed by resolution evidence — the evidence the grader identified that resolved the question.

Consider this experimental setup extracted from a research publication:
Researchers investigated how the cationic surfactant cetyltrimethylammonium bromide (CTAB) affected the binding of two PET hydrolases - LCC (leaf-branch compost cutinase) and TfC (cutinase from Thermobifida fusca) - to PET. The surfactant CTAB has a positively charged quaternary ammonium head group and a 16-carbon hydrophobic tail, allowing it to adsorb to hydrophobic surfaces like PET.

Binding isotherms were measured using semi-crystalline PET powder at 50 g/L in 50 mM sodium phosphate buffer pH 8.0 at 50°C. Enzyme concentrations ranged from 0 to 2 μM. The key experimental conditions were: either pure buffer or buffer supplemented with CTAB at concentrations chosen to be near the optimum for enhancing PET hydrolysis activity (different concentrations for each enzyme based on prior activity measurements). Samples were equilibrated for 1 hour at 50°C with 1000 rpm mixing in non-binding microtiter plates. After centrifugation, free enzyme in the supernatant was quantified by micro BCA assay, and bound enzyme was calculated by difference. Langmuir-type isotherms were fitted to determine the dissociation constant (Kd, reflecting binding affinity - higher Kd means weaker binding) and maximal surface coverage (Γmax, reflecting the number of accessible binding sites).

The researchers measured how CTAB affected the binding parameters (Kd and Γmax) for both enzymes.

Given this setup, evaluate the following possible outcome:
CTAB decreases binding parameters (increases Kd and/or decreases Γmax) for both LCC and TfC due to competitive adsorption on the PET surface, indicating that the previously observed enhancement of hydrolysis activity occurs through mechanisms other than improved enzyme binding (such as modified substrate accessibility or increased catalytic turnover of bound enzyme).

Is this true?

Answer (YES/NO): YES